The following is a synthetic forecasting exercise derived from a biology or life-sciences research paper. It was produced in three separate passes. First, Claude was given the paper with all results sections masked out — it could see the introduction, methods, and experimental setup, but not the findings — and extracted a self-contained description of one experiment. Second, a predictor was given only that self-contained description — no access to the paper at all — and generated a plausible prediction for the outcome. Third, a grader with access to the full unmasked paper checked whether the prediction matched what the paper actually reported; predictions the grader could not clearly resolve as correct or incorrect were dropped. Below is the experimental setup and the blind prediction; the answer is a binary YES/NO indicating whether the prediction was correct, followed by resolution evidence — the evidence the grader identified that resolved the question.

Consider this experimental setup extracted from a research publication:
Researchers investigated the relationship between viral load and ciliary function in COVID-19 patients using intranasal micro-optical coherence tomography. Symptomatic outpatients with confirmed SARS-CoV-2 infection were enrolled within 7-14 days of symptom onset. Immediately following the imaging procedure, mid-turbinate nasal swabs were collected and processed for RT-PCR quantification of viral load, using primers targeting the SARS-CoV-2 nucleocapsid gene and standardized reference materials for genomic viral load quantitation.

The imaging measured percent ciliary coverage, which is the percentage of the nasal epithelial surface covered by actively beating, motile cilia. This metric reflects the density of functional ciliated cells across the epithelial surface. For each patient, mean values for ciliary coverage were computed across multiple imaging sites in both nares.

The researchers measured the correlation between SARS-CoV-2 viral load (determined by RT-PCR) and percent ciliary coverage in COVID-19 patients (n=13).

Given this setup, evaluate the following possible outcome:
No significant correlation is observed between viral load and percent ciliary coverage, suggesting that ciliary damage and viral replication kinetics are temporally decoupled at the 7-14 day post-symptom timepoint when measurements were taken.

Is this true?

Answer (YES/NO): YES